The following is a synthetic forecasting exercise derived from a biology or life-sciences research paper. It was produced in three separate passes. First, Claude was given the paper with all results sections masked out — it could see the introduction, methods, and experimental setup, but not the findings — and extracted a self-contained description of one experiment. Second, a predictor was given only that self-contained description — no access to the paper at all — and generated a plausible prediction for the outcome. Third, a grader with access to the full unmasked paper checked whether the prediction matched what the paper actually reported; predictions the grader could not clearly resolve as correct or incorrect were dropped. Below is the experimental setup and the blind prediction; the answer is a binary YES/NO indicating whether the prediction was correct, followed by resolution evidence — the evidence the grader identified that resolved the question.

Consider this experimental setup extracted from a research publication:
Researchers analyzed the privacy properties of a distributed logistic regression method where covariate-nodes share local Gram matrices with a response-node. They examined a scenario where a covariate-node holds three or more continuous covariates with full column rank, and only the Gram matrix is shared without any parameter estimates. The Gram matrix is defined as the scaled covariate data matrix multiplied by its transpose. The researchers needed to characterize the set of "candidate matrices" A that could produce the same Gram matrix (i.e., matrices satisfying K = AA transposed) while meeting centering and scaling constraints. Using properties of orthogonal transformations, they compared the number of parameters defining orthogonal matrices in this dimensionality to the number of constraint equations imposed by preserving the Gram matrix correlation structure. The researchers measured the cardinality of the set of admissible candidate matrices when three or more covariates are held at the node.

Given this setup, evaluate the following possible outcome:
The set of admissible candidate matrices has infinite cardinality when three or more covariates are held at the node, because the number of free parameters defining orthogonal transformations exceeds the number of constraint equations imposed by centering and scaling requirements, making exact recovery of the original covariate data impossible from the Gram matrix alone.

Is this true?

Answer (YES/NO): YES